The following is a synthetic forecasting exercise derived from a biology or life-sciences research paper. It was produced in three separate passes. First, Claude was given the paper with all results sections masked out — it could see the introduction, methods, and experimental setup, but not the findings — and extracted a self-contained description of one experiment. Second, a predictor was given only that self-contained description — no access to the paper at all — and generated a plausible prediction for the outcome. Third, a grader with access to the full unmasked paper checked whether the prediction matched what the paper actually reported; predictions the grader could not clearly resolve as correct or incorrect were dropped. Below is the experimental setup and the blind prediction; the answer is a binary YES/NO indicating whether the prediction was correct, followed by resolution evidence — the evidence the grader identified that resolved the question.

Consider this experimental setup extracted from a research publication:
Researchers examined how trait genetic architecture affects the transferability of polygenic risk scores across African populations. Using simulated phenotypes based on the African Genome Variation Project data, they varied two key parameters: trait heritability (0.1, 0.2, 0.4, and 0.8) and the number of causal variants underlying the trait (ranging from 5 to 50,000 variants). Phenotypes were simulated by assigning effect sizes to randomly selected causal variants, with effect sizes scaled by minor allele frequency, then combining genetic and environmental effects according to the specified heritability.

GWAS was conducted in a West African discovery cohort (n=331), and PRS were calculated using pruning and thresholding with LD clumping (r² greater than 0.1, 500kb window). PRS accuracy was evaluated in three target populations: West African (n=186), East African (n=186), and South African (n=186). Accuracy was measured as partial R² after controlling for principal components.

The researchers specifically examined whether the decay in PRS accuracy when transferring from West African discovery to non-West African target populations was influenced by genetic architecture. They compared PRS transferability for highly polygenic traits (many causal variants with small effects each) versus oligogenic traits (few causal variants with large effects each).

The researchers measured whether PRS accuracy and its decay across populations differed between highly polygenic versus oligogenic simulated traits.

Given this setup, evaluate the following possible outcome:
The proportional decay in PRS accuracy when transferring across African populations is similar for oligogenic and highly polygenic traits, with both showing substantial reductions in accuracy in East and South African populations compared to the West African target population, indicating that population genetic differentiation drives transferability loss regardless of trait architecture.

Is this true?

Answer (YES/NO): NO